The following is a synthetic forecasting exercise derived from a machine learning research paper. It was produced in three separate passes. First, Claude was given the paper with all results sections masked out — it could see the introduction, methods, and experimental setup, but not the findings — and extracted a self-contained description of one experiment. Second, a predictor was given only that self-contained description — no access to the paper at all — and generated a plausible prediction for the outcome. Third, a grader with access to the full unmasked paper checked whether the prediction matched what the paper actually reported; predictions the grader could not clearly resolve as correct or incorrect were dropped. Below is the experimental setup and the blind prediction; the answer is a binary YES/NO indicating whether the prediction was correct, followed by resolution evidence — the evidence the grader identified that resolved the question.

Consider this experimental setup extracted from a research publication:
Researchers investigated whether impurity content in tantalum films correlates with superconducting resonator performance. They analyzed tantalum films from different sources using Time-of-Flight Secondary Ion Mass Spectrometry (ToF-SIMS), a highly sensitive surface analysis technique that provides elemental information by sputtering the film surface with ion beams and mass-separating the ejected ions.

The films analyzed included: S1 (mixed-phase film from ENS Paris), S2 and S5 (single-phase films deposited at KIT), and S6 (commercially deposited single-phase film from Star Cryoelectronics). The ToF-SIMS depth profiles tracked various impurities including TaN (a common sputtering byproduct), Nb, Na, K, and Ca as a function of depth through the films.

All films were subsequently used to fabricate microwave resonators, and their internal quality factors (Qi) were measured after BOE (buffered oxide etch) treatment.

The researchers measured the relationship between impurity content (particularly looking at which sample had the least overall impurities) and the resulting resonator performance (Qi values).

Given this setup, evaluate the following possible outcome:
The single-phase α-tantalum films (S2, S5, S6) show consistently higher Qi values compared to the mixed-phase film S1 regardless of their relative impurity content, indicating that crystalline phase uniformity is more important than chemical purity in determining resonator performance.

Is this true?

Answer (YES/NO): NO